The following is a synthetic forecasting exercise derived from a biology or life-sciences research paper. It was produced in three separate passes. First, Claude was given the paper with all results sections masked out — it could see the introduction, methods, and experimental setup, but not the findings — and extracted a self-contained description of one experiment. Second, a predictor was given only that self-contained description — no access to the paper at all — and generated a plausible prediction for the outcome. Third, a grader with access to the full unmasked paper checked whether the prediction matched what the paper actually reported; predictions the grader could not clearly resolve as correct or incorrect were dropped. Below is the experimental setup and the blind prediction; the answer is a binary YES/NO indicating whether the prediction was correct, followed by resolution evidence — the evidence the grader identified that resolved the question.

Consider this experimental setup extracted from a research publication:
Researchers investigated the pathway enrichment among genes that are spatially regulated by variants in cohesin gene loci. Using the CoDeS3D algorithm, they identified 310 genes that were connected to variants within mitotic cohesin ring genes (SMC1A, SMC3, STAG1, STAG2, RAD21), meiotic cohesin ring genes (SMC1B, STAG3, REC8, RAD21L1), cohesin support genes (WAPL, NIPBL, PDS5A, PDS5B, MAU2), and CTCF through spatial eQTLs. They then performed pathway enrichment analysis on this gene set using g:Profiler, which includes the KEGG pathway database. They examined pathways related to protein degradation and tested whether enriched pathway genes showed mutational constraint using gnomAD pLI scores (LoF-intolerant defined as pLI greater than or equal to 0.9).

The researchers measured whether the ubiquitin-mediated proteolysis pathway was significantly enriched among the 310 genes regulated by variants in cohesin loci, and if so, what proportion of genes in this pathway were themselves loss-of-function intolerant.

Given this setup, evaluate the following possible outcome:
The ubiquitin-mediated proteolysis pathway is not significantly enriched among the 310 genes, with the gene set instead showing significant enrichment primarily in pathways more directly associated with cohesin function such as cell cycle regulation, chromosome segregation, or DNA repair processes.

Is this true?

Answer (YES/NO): NO